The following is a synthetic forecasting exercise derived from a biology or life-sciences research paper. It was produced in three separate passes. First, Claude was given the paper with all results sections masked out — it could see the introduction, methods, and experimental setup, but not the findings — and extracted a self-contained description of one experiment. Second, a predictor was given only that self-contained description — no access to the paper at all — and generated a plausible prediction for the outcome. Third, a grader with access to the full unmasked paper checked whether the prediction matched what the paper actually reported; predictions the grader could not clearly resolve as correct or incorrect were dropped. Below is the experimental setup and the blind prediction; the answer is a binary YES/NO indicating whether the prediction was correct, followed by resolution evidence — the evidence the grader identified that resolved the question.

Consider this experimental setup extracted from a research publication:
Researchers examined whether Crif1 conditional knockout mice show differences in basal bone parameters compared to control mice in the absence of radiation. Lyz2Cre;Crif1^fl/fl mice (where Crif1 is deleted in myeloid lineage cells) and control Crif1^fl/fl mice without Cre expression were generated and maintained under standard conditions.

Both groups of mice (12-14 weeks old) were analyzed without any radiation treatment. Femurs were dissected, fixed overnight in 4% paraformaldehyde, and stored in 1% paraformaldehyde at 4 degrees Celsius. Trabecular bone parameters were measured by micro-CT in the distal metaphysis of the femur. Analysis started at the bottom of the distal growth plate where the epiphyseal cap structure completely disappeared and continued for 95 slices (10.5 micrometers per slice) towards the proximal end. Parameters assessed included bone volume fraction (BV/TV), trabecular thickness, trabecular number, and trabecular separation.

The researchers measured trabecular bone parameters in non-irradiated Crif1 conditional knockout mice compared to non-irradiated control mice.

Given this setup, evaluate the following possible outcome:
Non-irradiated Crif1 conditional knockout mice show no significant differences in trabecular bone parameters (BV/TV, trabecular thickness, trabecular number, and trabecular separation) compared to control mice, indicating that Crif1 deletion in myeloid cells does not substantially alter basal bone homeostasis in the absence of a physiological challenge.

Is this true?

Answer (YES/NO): YES